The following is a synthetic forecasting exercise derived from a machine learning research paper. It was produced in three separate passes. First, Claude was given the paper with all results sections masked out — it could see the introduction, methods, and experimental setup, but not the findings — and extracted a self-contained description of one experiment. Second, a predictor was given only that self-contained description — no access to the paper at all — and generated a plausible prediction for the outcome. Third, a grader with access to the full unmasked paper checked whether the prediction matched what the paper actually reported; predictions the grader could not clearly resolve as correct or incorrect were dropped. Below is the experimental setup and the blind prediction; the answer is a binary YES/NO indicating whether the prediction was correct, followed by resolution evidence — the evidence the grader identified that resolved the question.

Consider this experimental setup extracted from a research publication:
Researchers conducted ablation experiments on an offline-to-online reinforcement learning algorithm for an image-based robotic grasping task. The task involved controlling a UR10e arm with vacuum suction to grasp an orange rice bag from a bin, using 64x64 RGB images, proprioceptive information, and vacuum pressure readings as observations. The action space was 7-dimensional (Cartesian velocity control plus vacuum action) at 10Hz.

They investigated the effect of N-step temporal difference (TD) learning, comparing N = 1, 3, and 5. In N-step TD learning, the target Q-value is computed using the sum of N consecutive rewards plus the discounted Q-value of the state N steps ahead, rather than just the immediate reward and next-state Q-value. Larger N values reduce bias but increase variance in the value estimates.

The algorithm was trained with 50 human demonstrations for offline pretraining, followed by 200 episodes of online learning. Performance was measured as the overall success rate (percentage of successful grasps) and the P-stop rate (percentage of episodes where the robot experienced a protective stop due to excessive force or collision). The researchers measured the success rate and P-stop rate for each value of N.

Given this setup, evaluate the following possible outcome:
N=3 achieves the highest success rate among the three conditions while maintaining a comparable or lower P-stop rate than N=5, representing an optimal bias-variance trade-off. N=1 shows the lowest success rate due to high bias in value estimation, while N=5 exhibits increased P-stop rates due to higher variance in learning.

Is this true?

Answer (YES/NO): YES